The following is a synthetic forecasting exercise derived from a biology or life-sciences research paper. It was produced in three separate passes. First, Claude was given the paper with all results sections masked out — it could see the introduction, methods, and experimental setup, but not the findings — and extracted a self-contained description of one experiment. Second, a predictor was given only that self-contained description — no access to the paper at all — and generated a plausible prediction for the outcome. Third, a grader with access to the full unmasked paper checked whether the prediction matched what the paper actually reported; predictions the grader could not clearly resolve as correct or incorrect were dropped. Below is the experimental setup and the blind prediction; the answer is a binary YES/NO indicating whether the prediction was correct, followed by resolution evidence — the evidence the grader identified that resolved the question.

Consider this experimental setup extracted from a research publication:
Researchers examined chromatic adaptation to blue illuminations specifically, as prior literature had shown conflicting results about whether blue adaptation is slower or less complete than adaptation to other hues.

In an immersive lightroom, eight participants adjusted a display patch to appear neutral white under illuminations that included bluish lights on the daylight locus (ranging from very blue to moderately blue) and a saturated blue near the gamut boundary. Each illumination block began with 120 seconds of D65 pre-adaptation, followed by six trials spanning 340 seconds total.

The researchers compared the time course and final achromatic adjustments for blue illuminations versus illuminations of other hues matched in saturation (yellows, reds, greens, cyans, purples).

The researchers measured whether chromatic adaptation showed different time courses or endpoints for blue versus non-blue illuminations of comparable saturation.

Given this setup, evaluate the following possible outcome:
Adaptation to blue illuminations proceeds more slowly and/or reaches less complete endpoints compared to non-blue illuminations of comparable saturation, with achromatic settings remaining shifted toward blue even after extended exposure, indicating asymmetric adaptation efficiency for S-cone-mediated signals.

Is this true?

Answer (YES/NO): NO